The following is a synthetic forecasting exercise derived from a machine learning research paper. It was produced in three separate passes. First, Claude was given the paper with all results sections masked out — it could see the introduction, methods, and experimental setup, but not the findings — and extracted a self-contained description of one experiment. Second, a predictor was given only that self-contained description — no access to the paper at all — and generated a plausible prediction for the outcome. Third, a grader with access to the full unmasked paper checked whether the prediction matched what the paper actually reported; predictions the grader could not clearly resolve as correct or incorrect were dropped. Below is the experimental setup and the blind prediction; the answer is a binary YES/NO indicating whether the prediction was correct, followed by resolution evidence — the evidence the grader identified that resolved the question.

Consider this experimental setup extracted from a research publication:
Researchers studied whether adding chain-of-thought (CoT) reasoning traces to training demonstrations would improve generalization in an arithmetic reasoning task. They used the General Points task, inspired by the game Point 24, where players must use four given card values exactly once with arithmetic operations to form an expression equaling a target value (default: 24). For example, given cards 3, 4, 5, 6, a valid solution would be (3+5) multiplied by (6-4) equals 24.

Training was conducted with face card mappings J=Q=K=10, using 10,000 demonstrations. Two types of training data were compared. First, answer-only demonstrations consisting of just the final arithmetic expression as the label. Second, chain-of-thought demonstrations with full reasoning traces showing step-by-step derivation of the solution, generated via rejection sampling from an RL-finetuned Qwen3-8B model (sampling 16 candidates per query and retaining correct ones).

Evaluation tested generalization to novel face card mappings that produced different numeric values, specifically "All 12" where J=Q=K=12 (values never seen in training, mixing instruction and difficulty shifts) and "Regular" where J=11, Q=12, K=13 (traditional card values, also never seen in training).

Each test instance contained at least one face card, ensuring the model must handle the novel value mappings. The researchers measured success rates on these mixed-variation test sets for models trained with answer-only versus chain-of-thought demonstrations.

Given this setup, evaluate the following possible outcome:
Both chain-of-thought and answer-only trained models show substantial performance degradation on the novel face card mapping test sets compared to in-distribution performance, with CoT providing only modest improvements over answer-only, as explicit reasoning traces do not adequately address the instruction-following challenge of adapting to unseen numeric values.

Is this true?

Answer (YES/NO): NO